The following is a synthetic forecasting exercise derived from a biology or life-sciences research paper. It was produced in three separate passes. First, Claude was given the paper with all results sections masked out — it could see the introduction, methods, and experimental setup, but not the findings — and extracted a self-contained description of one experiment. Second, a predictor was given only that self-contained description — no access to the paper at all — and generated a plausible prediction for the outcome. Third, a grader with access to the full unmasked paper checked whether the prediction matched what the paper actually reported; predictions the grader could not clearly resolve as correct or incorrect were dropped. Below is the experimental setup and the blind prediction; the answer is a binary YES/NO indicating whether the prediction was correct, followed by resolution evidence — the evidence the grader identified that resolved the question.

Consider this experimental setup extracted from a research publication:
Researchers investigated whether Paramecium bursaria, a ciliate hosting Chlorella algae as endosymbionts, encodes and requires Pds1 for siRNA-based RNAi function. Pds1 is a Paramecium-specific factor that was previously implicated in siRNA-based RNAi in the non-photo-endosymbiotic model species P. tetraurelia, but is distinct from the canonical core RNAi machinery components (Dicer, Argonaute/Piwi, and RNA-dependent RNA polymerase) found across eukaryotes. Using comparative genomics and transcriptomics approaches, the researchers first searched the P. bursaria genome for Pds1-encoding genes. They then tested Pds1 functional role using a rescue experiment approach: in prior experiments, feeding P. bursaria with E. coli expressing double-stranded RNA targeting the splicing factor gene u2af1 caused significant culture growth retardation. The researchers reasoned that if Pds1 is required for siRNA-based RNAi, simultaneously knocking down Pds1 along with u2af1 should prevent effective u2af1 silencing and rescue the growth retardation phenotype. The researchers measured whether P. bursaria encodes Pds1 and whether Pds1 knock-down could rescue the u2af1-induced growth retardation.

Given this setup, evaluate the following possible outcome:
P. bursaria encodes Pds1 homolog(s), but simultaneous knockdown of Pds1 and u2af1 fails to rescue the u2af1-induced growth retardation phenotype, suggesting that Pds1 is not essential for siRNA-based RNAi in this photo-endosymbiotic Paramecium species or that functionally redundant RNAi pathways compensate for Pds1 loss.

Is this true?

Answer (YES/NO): NO